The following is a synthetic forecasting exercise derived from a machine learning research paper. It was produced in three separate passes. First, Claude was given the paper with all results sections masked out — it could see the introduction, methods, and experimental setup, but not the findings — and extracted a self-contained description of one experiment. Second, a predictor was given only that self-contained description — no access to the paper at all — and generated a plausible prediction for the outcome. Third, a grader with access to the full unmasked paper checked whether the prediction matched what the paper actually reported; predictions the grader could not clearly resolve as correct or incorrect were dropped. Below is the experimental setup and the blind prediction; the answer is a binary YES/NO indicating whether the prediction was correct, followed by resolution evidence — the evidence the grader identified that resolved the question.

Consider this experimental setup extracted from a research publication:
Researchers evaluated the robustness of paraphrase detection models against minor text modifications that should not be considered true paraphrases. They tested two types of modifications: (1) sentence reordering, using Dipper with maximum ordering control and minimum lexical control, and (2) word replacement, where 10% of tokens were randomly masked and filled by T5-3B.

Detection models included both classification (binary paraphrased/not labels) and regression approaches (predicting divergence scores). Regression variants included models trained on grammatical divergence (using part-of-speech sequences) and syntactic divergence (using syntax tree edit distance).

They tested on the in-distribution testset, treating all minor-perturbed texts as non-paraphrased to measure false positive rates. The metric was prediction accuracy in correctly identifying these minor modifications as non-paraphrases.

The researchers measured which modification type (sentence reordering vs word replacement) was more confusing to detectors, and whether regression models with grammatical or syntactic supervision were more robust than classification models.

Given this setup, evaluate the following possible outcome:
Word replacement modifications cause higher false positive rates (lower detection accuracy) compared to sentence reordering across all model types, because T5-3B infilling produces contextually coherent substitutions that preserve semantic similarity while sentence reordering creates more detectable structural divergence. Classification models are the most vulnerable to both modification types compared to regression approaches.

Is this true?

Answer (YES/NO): NO